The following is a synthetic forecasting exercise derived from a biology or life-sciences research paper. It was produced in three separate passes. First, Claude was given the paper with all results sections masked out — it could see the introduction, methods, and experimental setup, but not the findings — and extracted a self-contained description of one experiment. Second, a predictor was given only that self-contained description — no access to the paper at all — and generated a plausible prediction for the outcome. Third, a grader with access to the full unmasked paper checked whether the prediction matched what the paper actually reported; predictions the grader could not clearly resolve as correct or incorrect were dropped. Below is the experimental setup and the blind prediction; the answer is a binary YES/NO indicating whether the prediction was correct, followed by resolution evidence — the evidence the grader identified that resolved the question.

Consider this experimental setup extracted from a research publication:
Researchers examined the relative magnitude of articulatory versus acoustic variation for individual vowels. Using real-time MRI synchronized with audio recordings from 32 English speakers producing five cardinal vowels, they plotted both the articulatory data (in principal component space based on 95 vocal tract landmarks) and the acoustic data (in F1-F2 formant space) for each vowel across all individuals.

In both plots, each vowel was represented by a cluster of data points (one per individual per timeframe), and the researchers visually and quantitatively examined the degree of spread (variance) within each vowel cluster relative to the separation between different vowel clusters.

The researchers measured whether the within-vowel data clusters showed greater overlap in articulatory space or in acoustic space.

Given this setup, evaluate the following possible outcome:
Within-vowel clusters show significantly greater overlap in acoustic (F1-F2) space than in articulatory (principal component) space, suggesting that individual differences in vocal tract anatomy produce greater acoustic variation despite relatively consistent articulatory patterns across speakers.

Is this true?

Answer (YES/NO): NO